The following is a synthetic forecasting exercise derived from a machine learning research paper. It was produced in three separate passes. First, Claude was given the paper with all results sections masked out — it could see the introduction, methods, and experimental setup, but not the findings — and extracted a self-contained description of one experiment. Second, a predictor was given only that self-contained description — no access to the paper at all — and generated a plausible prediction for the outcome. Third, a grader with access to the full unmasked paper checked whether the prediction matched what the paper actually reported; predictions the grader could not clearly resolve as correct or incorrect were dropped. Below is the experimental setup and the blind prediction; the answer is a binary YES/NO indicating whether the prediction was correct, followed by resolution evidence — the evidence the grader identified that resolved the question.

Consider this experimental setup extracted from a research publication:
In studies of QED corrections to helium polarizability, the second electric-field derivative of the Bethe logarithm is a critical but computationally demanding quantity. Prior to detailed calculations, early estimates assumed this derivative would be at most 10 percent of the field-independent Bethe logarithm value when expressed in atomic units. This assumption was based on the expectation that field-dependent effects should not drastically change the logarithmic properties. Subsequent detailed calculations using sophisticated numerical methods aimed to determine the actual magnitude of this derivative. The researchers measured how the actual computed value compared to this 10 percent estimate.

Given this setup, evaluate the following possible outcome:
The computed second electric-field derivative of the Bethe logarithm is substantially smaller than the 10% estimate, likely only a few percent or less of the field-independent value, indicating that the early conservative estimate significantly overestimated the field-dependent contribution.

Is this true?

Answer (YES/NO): YES